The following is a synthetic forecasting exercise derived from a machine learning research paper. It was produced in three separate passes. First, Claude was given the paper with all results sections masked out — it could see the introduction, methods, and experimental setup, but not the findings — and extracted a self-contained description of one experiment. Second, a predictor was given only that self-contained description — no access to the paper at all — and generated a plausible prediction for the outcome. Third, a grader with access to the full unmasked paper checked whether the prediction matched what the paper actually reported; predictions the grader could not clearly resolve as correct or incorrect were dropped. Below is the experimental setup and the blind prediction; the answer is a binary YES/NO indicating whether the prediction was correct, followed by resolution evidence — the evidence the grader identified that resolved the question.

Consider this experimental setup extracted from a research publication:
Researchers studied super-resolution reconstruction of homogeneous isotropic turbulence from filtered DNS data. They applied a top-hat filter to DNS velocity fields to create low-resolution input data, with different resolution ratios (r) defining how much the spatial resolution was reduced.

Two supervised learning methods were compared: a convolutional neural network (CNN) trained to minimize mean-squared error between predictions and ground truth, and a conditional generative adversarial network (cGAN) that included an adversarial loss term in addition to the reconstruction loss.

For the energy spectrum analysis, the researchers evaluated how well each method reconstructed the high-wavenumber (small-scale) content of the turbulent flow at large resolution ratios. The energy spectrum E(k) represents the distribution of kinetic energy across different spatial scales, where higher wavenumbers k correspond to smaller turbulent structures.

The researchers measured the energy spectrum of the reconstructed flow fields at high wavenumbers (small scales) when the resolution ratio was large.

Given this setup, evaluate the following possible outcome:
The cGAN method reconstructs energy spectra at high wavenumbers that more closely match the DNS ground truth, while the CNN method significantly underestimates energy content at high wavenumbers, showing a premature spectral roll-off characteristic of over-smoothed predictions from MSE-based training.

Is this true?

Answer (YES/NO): YES